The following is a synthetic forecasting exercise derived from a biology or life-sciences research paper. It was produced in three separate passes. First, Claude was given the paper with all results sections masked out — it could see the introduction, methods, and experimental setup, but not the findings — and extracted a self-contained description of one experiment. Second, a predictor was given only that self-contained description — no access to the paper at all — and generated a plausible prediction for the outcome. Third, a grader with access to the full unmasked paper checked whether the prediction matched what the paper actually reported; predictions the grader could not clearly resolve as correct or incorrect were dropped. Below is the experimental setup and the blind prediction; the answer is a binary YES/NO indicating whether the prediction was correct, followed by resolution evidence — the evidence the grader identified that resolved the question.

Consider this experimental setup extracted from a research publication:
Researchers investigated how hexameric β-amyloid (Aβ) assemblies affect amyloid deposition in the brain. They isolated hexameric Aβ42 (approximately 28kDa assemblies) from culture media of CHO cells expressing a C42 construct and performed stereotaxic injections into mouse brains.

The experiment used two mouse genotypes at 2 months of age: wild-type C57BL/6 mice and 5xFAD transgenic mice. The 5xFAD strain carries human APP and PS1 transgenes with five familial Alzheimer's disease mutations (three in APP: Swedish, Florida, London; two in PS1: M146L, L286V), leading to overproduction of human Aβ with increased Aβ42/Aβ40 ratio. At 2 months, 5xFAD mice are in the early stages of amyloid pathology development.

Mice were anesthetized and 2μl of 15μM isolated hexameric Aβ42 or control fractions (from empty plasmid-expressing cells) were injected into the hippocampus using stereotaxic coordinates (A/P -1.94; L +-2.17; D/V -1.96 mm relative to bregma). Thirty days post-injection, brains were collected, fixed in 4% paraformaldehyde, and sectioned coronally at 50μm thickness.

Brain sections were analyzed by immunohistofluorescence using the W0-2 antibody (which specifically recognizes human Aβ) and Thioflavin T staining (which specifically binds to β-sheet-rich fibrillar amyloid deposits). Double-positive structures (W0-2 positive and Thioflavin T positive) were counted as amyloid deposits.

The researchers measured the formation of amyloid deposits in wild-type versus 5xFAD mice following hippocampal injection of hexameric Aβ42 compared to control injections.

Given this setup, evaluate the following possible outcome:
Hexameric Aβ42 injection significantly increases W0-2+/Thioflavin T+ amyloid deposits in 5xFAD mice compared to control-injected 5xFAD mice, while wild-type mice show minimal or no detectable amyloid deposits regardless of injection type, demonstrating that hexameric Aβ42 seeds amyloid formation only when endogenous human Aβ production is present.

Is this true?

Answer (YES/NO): YES